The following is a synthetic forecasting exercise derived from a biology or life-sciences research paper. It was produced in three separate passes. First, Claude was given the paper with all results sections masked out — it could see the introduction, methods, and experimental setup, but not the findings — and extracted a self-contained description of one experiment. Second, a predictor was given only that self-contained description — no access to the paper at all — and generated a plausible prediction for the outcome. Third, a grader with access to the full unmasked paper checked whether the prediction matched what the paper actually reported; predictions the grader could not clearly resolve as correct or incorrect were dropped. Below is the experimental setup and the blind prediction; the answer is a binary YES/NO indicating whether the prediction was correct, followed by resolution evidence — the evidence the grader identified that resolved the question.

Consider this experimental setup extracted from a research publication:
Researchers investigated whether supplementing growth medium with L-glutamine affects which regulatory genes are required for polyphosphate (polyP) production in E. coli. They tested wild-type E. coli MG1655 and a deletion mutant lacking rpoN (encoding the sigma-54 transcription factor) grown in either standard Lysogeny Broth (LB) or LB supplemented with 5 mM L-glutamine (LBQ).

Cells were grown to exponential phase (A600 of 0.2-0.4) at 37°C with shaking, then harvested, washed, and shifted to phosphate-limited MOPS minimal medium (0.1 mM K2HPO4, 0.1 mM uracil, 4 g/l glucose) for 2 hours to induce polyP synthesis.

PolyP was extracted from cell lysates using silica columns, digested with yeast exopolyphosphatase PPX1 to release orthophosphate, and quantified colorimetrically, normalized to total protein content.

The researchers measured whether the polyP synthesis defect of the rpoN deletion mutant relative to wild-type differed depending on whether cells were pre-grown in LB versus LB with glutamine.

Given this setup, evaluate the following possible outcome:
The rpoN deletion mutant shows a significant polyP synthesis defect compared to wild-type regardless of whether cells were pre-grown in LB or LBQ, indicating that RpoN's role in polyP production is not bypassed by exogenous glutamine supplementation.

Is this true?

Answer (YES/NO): NO